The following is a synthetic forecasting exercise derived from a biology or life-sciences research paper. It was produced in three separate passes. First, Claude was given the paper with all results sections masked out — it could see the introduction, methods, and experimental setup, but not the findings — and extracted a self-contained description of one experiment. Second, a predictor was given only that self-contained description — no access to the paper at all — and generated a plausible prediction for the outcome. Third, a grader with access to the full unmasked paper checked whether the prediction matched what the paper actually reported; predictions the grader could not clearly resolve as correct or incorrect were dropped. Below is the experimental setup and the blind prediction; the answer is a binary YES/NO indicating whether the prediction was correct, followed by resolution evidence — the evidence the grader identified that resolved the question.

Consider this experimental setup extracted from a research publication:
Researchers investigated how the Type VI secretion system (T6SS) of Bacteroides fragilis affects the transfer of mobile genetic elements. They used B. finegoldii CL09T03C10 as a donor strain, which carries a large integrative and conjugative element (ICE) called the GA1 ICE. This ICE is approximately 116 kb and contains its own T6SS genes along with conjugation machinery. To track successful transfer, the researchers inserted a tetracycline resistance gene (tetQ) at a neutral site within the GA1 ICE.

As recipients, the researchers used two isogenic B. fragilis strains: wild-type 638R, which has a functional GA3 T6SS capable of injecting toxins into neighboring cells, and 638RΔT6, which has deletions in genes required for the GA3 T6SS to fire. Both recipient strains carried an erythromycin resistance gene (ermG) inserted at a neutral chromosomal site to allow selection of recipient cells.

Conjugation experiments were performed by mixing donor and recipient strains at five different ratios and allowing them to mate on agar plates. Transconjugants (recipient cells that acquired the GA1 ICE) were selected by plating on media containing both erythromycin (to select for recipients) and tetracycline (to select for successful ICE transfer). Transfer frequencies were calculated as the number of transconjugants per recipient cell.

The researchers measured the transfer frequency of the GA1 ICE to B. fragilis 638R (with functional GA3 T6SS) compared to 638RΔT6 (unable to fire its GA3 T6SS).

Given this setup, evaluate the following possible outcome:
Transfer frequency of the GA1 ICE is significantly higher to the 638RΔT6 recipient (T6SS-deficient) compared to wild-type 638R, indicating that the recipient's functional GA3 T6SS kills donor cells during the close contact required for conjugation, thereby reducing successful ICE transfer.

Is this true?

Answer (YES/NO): NO